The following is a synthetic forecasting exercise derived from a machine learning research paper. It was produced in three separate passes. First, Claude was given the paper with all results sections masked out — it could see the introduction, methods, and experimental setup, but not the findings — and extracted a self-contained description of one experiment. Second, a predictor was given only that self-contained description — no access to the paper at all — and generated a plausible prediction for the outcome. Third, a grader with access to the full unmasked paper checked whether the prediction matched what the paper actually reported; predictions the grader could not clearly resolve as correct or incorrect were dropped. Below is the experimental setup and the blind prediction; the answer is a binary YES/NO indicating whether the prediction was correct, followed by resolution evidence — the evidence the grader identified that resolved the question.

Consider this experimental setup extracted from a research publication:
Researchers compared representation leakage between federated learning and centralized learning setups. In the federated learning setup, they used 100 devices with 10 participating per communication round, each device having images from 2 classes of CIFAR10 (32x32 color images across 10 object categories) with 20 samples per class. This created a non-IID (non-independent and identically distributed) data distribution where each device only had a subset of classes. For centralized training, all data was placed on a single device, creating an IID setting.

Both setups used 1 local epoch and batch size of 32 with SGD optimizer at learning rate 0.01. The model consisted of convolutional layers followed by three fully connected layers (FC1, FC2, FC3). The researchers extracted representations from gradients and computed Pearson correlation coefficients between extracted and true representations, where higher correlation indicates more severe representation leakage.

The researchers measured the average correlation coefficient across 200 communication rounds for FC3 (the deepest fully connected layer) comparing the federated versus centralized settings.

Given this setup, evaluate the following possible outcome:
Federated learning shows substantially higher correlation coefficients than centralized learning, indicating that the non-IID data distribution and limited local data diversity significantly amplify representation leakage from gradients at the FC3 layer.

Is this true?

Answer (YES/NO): YES